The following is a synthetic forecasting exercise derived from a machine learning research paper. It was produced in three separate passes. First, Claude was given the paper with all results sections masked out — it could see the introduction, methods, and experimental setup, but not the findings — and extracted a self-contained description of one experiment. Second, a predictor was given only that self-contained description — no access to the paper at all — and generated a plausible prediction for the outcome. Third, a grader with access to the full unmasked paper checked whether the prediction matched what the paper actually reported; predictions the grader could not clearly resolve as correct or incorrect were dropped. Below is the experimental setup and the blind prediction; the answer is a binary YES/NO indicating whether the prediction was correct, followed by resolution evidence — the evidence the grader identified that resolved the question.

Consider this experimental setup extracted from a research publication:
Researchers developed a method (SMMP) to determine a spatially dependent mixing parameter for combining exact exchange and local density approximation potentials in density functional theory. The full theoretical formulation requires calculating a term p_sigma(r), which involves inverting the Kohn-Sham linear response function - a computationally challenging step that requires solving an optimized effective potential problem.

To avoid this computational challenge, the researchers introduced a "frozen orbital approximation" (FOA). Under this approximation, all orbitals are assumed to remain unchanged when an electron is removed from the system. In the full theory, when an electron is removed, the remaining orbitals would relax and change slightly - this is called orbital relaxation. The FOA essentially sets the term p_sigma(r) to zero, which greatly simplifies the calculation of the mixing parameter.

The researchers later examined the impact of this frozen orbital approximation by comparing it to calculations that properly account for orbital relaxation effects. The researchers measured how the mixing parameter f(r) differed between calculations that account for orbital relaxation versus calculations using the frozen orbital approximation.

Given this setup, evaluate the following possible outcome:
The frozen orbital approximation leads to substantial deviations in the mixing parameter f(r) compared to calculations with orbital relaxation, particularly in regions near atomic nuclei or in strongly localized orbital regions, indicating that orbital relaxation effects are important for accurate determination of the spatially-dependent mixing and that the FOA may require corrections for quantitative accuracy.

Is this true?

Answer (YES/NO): YES